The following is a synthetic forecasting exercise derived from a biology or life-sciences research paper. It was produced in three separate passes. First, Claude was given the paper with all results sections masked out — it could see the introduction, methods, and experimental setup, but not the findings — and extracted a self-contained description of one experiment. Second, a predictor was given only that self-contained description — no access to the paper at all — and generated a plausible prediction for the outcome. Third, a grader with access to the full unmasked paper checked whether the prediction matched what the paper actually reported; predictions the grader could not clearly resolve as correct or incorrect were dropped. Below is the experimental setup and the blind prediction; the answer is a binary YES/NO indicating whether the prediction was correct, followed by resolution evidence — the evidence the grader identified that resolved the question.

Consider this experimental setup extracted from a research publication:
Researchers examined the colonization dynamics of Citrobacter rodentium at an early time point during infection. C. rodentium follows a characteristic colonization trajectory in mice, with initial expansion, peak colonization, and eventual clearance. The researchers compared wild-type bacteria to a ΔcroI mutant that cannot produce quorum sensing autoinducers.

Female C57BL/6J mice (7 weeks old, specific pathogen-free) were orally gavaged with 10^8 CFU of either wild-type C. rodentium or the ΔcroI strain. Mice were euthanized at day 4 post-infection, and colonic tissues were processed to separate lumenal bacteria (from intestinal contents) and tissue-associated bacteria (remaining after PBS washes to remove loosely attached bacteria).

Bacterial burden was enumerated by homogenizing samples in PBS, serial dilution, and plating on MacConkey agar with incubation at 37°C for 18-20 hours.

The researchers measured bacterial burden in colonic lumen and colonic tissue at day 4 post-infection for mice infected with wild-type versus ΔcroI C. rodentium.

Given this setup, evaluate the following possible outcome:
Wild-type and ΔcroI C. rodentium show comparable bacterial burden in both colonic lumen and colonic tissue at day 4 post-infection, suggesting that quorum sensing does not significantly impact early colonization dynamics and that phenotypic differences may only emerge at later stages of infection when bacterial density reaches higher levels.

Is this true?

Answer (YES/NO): YES